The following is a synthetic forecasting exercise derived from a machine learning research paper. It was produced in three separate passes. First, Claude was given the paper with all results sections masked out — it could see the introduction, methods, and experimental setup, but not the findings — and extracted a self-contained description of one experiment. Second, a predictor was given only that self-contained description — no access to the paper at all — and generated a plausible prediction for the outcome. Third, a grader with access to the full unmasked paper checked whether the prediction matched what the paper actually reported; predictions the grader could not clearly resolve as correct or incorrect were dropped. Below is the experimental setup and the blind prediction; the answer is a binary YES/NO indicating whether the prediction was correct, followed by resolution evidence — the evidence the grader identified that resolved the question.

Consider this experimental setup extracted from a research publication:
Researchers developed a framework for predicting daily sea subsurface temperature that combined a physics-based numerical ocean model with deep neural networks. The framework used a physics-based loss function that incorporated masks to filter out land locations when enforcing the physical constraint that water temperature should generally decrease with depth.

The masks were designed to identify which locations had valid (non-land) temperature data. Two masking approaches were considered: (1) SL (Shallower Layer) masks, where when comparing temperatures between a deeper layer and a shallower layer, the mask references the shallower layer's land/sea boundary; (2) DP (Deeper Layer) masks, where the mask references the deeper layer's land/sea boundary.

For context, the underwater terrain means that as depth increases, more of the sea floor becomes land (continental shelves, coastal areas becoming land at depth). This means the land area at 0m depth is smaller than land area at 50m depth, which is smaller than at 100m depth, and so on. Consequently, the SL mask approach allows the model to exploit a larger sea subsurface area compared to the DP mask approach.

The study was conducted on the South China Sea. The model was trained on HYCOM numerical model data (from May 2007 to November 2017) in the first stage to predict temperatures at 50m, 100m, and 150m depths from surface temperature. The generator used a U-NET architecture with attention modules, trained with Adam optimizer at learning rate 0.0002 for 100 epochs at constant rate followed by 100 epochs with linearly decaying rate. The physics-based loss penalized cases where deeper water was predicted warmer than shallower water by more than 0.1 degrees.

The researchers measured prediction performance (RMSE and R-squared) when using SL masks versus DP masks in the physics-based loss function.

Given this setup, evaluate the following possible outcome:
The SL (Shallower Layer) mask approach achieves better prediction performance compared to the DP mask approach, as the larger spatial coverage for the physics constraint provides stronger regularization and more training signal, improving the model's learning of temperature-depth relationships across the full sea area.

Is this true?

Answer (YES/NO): YES